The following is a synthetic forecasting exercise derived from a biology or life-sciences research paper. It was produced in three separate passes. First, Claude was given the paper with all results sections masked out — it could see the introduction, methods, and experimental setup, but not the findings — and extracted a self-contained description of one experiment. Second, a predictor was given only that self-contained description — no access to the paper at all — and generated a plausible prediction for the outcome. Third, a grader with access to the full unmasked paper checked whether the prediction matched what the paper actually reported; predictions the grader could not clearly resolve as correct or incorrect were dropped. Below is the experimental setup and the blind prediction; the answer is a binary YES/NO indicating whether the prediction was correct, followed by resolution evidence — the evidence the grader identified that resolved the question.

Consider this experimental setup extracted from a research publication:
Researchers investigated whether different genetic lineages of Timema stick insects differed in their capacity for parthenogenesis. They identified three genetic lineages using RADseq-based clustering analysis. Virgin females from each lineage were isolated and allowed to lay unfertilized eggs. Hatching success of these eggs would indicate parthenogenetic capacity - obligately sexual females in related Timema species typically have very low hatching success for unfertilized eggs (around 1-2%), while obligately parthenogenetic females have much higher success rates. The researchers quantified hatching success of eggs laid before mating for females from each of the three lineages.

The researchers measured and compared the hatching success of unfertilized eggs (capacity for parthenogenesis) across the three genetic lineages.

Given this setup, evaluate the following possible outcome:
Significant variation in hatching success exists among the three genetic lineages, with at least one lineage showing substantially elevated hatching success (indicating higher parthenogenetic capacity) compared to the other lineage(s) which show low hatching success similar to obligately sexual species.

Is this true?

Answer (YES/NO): NO